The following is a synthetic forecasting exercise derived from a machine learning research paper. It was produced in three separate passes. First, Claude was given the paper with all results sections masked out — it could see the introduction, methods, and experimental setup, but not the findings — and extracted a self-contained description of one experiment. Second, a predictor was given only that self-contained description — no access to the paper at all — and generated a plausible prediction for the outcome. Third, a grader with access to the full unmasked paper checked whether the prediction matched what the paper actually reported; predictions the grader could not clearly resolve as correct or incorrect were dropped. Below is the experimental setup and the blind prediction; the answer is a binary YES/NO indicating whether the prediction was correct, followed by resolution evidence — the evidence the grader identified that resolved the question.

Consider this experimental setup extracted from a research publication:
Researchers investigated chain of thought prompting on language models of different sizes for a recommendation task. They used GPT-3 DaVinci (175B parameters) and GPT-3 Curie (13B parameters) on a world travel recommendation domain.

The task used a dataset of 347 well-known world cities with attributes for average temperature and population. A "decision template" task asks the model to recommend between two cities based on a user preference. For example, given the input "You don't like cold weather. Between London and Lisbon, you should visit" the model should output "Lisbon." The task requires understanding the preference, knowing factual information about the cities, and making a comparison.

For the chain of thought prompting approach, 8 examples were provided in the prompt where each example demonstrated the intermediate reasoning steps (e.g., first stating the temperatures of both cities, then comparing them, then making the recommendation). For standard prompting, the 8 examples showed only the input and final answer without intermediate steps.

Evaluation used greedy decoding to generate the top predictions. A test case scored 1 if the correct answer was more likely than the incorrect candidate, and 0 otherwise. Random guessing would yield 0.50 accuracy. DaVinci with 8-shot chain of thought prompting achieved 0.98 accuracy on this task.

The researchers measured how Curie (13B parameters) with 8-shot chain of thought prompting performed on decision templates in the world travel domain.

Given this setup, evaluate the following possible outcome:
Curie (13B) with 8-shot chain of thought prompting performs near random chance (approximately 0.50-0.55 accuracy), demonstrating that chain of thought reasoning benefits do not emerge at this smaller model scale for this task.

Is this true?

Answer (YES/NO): YES